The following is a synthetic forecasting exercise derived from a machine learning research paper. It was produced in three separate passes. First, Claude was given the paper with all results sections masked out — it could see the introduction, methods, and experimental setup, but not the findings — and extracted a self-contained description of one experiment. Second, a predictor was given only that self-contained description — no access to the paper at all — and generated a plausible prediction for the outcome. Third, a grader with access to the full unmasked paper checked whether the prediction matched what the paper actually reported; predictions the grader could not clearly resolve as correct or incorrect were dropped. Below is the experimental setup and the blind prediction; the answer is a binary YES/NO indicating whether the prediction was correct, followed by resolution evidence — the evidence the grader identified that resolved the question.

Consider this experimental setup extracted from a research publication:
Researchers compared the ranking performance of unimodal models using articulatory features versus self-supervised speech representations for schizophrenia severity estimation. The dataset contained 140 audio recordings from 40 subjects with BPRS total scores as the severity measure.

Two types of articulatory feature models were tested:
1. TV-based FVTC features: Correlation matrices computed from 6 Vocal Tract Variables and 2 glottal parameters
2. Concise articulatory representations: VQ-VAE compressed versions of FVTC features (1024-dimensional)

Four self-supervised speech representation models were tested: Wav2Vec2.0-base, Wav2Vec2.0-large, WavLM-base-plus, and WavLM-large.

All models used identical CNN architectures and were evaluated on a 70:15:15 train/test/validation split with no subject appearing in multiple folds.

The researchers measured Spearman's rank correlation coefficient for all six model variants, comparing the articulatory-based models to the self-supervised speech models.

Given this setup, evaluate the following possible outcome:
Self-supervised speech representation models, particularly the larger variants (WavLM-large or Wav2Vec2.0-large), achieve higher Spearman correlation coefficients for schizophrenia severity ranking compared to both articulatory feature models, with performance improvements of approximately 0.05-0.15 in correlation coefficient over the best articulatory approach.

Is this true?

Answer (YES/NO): NO